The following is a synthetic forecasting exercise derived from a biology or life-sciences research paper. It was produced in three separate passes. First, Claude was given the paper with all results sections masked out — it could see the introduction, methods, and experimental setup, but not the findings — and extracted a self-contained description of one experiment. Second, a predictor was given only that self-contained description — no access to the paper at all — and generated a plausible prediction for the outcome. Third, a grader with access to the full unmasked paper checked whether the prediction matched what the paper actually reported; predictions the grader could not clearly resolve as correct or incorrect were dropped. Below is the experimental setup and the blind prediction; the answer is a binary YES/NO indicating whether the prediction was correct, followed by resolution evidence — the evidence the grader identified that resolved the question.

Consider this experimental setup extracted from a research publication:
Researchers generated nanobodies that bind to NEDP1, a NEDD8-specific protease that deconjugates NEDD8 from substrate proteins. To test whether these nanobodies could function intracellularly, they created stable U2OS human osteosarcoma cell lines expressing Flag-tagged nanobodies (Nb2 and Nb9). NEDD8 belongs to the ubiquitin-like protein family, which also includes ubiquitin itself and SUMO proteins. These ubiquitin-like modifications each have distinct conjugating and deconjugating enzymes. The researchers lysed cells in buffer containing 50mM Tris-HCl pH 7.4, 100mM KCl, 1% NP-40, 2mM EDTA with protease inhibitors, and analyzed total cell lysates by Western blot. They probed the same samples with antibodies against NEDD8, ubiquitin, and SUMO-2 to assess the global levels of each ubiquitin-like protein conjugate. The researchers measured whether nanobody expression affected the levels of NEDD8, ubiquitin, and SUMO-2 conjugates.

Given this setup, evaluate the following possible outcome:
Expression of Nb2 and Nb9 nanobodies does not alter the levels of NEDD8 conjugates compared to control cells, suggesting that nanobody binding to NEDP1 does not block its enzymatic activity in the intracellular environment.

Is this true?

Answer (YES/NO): NO